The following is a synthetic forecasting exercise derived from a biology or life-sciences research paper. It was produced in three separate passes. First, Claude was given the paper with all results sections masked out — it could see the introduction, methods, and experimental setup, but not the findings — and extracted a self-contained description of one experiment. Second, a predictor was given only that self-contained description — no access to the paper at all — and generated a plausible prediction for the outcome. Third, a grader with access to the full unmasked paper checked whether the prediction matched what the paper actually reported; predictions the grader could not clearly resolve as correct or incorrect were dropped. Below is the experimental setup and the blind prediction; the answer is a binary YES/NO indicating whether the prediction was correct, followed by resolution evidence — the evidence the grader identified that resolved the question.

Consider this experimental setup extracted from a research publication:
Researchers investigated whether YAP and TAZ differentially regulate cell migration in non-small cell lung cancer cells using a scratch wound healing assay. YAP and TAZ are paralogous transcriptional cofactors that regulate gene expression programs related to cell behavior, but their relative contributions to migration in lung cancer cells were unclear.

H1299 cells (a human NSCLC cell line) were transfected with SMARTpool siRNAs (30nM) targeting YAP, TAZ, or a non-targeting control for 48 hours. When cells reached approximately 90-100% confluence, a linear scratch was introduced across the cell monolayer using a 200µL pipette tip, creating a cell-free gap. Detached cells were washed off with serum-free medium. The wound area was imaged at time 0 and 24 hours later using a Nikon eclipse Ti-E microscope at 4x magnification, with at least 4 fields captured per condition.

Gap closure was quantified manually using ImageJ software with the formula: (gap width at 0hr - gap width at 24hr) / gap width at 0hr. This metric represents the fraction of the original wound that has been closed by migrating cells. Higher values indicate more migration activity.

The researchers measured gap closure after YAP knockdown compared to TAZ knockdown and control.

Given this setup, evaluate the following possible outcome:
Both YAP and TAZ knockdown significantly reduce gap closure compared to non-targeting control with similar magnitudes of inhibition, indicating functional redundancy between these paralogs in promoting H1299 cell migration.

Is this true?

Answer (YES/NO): NO